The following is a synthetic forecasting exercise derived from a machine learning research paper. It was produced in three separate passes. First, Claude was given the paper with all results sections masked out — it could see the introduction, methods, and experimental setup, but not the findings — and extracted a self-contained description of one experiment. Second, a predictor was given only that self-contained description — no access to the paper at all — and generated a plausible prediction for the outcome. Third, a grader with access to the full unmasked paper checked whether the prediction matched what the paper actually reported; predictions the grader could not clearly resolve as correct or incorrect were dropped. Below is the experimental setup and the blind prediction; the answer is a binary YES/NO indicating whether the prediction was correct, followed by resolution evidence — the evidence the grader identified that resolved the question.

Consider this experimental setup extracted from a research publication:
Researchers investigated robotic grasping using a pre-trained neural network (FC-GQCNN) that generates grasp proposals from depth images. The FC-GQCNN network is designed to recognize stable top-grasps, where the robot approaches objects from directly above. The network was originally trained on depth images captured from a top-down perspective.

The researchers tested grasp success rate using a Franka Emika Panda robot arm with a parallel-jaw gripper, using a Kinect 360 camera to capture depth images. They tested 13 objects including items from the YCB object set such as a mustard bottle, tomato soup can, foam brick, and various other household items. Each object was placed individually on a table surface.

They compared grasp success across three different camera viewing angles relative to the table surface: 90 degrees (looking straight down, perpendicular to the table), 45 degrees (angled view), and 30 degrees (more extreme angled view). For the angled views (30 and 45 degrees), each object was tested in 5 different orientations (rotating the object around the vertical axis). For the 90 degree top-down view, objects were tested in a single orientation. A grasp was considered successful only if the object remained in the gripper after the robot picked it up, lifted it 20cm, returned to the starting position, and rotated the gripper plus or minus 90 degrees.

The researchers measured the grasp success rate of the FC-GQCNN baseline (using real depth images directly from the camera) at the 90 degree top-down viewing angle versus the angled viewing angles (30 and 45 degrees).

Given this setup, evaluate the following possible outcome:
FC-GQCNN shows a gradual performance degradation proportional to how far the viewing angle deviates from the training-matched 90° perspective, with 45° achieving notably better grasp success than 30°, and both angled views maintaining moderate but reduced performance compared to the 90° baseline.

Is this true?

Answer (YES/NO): NO